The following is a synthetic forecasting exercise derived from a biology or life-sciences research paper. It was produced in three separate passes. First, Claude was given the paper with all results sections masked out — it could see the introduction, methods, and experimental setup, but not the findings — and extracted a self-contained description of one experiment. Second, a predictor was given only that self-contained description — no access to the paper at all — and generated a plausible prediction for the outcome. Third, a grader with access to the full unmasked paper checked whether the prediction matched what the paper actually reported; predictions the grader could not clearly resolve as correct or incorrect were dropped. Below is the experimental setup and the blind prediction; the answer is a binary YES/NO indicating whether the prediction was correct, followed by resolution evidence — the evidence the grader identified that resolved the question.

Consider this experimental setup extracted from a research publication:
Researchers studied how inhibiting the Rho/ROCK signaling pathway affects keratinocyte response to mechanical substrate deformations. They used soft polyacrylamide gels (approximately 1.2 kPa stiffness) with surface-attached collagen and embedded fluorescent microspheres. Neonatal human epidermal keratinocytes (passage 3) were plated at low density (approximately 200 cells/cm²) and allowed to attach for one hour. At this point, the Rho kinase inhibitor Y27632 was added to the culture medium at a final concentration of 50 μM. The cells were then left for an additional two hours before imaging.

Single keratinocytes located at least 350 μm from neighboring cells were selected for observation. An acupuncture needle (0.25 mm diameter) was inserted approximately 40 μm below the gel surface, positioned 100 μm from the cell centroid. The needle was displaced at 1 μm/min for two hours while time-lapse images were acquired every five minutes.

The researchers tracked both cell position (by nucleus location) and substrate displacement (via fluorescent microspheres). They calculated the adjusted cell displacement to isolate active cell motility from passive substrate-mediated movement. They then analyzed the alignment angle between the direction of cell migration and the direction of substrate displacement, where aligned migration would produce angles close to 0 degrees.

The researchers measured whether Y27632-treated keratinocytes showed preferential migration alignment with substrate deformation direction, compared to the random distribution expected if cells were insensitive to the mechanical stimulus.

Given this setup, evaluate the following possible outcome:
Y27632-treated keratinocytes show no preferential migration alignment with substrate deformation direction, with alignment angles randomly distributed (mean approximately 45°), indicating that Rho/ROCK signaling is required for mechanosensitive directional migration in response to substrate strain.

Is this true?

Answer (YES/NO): YES